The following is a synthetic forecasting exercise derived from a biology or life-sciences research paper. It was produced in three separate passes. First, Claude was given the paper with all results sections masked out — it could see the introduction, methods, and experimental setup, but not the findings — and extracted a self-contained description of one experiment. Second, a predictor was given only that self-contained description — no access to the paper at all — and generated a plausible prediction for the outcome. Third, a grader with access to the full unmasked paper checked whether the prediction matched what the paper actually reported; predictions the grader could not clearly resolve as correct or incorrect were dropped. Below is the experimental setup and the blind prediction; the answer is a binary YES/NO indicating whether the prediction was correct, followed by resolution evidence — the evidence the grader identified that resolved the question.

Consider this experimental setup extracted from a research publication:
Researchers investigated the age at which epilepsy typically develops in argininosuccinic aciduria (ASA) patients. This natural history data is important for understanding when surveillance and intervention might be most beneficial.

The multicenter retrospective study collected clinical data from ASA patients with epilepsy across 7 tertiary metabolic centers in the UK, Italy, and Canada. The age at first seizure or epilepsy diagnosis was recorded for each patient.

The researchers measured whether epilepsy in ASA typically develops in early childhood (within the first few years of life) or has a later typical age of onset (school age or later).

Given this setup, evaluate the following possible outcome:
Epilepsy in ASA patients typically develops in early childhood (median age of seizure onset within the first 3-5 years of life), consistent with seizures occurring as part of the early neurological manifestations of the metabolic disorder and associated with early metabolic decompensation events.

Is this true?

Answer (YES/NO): NO